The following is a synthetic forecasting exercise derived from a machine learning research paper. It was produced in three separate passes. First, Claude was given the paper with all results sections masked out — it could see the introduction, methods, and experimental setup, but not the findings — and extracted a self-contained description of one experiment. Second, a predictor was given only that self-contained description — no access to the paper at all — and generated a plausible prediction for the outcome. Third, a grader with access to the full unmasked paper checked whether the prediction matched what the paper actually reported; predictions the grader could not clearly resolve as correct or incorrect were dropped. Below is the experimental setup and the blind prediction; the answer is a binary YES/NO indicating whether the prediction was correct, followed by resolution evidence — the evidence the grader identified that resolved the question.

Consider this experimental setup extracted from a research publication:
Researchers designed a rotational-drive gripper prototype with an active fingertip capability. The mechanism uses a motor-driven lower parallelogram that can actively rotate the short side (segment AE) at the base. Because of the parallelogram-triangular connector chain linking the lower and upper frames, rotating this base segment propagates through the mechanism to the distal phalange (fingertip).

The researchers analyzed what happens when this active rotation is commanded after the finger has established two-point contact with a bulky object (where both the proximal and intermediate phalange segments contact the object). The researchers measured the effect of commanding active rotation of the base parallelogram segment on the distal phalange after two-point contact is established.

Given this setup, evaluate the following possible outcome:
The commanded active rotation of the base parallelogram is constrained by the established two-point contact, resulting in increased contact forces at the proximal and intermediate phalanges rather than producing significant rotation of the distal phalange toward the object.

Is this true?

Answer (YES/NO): NO